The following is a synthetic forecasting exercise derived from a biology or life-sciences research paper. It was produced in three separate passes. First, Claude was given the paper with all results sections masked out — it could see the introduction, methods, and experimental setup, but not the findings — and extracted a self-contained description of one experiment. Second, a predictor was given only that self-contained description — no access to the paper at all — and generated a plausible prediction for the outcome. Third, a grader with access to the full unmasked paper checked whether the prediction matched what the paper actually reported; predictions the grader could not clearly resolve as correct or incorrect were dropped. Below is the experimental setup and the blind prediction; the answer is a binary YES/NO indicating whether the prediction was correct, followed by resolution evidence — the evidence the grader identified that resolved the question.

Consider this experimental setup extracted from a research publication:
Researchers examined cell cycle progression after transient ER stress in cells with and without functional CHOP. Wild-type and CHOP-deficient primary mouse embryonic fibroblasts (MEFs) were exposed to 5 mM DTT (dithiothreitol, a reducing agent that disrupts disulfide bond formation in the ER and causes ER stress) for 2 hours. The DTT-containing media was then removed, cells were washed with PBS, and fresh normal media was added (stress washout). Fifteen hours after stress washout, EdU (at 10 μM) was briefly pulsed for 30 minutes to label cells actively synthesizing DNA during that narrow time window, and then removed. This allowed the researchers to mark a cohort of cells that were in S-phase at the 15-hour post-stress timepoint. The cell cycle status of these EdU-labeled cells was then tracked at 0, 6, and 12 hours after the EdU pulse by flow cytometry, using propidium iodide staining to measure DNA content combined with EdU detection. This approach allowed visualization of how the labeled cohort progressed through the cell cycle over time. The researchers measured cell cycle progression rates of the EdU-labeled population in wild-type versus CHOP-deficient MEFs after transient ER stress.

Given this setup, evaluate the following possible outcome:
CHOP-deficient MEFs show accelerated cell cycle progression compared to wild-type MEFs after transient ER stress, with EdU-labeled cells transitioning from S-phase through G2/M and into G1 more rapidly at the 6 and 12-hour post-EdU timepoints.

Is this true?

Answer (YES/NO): NO